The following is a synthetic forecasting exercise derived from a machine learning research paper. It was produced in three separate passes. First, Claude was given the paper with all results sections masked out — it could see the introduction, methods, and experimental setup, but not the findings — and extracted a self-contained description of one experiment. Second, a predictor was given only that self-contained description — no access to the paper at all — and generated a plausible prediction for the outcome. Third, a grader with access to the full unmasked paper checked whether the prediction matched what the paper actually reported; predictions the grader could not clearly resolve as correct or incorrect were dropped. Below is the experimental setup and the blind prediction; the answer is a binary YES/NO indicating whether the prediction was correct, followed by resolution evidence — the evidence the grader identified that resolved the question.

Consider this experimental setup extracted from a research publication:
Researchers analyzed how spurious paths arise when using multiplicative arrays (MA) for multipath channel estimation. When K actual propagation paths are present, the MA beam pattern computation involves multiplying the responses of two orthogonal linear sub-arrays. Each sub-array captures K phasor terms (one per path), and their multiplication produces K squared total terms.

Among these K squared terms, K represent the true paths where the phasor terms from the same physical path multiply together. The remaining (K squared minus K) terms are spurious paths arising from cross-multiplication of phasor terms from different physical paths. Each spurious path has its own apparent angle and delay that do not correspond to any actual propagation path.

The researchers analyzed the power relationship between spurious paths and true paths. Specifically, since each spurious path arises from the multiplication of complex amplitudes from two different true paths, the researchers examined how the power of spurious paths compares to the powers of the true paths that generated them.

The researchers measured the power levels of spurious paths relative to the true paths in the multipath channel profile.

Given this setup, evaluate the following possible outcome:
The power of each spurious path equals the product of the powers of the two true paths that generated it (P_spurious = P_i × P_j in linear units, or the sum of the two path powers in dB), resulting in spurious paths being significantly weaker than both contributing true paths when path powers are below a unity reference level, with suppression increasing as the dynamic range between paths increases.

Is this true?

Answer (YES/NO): NO